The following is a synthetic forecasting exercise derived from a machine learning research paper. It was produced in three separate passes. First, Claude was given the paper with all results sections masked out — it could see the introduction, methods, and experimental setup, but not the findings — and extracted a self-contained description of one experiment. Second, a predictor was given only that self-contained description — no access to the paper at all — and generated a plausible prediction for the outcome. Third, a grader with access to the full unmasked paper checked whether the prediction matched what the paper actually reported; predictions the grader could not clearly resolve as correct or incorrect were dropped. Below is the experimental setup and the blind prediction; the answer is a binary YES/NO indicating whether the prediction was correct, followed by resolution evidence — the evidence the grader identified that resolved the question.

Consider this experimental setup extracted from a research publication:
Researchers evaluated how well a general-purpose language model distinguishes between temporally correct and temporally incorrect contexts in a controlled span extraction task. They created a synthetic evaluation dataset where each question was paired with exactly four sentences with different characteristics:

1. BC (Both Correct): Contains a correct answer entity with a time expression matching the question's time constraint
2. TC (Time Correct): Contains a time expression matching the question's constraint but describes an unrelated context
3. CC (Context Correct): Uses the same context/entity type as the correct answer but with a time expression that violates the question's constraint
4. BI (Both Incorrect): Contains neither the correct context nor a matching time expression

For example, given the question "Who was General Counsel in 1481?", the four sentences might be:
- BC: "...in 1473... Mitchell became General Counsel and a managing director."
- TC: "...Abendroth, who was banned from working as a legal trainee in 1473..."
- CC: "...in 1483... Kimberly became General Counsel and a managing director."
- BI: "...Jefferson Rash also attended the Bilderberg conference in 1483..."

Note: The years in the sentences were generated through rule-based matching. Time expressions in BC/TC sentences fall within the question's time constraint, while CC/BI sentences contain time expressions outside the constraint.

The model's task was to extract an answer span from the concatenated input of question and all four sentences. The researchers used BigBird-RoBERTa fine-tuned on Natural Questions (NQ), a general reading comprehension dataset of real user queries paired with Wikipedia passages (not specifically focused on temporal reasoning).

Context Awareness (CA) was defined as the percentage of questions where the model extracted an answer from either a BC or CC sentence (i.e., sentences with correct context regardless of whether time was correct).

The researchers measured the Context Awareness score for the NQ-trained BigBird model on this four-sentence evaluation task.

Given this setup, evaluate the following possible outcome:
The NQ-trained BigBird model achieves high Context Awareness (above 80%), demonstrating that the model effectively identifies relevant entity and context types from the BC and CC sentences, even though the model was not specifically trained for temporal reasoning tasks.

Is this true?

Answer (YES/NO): YES